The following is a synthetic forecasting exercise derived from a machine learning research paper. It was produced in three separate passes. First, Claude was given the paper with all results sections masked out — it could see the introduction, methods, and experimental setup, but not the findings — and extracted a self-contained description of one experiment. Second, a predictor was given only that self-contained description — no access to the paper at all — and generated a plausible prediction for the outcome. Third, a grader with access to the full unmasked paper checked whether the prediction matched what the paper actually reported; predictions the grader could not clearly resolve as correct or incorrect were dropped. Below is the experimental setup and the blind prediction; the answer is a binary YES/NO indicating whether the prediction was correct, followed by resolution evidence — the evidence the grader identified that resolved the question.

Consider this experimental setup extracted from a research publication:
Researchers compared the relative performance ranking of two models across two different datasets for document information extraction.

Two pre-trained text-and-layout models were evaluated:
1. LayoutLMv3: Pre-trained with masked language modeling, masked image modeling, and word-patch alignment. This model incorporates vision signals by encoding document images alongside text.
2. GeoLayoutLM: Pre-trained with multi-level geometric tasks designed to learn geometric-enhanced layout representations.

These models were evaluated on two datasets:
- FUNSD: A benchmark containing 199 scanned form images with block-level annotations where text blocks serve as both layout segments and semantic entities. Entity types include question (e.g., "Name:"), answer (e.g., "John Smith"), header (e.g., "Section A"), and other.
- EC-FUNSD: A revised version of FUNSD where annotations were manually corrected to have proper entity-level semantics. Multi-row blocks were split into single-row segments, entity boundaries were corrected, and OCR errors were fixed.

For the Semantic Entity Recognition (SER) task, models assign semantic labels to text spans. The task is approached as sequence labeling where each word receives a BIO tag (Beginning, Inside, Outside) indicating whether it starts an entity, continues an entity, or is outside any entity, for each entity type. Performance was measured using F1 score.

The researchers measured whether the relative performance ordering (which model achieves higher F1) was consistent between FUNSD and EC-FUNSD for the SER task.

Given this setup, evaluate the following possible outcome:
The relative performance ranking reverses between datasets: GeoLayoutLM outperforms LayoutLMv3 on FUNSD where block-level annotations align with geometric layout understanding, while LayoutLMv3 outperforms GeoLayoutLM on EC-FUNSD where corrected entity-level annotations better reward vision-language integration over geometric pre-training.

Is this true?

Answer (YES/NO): NO